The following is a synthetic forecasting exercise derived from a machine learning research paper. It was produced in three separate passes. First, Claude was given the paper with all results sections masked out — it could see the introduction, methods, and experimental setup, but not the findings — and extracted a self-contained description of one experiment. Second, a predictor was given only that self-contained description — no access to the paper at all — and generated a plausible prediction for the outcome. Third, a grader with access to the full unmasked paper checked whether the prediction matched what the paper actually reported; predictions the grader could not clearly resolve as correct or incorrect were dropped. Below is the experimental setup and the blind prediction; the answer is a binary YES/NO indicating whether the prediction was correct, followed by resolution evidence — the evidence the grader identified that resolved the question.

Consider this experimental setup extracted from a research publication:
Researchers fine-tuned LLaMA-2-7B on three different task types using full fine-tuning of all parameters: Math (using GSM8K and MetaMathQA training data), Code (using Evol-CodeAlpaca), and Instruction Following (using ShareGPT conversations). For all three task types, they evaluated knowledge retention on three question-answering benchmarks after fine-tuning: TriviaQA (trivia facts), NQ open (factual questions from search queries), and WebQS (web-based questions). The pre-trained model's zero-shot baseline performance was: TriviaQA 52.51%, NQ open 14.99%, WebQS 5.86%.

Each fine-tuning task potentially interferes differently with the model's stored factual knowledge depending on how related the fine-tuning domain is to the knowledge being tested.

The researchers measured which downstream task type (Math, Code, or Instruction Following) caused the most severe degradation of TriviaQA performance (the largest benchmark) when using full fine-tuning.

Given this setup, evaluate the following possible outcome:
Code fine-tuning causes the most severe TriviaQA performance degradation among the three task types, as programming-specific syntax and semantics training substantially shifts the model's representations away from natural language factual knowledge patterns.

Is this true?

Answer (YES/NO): NO